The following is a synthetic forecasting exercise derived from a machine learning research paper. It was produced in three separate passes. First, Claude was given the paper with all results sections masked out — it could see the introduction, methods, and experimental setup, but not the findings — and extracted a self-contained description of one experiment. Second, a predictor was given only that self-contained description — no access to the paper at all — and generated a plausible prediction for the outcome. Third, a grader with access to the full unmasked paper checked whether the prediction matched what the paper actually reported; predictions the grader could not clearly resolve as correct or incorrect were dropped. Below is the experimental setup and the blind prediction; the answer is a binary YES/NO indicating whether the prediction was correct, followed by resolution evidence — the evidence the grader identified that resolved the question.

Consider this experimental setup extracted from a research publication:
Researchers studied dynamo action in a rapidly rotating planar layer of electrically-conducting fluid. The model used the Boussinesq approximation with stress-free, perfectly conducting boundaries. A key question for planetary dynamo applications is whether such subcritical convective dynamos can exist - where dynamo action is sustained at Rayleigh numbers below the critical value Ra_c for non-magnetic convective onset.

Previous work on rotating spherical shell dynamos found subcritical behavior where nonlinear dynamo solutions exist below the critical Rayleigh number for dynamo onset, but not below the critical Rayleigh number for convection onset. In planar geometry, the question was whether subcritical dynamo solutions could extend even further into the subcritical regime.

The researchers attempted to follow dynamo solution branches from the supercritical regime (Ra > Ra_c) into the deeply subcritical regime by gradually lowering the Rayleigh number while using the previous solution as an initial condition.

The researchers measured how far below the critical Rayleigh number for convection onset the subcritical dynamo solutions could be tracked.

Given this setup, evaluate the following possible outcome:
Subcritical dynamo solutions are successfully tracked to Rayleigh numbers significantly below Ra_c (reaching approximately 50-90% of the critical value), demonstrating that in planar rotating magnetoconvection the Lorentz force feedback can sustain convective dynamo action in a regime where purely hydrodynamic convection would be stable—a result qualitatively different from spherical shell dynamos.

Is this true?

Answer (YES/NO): YES